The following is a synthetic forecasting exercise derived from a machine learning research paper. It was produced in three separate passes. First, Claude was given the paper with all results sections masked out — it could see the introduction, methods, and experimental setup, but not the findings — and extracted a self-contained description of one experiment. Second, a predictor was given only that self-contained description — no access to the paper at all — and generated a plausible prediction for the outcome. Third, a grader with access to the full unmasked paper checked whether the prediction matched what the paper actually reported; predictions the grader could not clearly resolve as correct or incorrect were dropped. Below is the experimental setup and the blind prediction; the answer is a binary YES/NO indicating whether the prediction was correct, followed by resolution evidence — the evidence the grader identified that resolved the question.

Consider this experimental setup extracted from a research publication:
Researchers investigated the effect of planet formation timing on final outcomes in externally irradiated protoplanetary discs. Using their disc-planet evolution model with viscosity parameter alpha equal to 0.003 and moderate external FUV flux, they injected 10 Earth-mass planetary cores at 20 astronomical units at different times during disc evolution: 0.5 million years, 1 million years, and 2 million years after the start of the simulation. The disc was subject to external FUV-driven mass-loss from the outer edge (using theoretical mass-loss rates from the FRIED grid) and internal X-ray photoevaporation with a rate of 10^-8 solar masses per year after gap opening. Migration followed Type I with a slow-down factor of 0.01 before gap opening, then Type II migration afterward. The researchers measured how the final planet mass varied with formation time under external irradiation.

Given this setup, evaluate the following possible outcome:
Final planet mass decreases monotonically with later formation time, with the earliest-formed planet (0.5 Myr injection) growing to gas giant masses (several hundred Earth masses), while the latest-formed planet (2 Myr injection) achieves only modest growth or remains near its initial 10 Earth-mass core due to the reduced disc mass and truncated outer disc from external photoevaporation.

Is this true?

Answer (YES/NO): NO